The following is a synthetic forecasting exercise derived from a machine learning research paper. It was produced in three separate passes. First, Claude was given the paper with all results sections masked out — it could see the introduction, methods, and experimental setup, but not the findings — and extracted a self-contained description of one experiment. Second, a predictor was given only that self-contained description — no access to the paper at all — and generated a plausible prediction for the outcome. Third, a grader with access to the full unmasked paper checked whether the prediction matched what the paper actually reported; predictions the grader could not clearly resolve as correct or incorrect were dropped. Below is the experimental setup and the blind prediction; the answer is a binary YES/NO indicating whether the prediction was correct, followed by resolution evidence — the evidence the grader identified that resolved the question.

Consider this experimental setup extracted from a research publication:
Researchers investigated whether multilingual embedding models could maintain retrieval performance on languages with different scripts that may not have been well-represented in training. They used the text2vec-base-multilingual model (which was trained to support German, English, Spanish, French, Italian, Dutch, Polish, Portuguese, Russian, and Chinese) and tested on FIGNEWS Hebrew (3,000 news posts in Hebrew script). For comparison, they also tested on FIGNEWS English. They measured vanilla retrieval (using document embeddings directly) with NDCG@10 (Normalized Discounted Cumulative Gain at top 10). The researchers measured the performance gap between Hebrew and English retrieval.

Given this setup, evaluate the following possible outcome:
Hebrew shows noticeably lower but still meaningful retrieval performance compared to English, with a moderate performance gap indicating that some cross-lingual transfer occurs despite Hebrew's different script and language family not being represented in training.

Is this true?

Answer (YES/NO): NO